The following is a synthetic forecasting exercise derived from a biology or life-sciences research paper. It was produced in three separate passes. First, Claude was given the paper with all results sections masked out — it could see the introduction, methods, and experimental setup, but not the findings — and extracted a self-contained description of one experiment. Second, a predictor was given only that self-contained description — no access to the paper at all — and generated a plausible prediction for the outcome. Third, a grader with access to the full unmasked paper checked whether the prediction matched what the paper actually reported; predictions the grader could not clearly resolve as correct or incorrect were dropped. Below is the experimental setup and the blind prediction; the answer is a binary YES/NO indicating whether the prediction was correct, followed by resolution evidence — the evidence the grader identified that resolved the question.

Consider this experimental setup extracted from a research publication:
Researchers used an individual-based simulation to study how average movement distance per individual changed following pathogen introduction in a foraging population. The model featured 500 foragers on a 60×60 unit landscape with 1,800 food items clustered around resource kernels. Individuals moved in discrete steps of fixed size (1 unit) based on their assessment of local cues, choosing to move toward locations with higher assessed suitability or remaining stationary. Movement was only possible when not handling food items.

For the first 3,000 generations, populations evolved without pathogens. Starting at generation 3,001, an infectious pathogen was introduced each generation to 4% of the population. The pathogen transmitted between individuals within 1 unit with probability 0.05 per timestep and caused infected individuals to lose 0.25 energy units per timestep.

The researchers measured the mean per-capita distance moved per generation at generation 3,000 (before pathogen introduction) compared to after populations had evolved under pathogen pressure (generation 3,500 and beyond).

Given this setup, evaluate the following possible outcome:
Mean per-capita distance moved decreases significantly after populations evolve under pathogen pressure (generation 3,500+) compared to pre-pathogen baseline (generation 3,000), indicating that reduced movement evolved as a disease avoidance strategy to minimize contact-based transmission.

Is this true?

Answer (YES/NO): NO